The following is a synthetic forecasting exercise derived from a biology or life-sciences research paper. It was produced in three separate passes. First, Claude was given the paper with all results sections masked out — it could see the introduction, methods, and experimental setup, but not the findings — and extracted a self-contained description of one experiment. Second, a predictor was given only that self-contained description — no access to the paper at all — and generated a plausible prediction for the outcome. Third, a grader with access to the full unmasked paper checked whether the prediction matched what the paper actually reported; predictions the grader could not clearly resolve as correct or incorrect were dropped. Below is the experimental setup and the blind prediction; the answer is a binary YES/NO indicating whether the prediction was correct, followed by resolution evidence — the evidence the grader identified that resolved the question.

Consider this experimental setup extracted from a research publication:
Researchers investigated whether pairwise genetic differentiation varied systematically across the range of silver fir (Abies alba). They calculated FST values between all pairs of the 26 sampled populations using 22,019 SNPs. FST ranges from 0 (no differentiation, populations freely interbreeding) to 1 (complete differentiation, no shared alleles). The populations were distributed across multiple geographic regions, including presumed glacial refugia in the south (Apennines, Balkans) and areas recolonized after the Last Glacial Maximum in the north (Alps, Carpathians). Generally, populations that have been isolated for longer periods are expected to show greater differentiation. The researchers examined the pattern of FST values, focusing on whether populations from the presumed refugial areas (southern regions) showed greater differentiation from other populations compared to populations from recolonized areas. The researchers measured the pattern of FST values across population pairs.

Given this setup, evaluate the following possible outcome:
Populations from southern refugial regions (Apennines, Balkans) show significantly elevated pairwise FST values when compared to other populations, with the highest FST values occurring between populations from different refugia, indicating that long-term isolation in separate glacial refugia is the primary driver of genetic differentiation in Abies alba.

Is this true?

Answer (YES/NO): NO